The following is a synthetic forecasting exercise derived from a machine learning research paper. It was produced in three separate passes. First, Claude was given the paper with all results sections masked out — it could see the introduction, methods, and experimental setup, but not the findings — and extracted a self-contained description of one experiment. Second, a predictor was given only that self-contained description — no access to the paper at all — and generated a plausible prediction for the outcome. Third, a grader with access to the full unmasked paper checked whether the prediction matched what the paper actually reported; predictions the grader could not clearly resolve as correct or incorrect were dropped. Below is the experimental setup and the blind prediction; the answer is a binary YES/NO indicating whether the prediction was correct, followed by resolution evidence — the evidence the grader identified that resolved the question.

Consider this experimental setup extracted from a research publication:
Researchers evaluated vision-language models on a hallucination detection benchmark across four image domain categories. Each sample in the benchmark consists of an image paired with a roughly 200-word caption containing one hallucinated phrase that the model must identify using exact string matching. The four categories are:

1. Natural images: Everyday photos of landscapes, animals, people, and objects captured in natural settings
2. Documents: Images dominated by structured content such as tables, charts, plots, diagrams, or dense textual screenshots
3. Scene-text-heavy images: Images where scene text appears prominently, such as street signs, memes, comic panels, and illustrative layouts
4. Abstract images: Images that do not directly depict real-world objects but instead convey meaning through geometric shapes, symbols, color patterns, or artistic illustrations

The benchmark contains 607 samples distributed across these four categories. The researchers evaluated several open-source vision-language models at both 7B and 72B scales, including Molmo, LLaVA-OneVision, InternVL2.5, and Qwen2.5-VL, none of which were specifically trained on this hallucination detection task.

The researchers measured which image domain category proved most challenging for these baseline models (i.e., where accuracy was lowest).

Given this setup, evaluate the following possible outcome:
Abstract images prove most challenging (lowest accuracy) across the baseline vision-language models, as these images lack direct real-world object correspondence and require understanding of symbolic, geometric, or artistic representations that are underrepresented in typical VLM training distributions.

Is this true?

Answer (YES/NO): NO